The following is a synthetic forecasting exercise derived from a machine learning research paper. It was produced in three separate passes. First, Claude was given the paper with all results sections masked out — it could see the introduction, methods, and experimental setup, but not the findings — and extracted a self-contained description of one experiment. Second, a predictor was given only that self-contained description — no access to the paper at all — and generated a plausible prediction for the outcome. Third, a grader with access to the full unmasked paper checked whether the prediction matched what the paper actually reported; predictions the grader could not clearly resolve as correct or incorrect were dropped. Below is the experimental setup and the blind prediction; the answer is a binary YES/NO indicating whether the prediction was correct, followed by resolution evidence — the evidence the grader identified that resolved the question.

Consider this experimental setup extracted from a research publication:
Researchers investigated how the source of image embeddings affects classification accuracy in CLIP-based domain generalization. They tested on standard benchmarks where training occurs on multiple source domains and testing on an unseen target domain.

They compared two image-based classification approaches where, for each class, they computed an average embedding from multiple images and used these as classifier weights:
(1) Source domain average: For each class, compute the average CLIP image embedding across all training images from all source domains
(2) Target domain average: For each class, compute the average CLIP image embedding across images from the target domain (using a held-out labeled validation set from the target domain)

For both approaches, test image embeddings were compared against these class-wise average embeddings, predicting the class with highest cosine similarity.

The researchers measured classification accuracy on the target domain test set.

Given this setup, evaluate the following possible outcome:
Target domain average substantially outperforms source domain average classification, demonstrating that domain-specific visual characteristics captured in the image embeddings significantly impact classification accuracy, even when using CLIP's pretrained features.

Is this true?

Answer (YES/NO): YES